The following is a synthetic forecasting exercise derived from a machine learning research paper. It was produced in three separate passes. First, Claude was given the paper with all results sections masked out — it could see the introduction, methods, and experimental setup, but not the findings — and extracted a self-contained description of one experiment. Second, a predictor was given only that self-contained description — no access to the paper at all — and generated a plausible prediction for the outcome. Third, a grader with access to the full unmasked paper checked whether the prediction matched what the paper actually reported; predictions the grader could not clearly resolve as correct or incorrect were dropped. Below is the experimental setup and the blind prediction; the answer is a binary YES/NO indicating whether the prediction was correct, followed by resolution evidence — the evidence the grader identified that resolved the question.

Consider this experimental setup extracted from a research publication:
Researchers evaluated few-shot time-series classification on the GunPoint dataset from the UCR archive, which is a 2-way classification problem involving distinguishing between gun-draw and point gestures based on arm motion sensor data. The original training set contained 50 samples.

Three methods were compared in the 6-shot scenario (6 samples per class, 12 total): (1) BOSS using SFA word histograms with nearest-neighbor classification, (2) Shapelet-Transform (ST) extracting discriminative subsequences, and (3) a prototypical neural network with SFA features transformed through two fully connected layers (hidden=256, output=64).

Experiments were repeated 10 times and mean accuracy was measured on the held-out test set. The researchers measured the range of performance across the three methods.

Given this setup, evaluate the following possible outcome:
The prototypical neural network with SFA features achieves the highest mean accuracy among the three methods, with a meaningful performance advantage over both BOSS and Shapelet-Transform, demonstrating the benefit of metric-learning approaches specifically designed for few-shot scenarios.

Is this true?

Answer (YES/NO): YES